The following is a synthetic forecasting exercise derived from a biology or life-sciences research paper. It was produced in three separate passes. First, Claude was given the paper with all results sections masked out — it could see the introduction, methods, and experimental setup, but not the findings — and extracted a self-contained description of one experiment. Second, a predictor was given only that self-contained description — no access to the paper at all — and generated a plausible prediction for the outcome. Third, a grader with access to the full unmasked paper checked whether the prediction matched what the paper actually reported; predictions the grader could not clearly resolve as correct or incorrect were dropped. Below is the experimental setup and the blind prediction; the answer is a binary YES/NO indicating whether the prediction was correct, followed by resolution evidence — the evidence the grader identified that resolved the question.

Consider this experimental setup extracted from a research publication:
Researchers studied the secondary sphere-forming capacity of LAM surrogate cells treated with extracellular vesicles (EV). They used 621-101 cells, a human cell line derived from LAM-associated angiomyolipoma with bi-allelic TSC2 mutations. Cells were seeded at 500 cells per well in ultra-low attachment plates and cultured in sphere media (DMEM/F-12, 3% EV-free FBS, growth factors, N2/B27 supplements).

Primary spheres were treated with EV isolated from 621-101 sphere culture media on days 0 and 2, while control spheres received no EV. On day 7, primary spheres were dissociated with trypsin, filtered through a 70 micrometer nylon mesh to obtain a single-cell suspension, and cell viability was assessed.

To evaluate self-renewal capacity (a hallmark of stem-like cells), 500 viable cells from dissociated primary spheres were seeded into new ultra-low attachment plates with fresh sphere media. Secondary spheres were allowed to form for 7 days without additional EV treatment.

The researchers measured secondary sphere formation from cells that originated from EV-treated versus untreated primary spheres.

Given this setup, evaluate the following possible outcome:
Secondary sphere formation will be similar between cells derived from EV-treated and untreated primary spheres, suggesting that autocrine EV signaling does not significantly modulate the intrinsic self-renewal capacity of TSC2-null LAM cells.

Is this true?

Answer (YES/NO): NO